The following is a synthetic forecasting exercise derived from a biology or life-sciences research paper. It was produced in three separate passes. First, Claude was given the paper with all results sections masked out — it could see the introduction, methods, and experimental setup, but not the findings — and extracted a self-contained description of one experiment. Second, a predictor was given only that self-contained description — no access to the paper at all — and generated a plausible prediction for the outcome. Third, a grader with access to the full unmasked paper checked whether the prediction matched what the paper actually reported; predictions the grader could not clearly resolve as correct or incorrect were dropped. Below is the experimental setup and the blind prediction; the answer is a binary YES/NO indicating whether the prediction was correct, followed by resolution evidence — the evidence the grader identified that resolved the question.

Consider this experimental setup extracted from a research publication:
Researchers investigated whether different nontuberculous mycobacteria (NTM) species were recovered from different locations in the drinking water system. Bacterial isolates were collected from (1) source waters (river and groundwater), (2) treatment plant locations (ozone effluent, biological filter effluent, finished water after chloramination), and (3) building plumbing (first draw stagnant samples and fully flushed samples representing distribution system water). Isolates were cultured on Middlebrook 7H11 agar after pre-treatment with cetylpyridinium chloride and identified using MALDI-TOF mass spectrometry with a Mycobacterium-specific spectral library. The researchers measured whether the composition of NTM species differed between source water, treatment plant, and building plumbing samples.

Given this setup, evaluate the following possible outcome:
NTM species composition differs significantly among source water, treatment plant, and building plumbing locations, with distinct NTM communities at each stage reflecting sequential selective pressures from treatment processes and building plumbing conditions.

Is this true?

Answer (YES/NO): NO